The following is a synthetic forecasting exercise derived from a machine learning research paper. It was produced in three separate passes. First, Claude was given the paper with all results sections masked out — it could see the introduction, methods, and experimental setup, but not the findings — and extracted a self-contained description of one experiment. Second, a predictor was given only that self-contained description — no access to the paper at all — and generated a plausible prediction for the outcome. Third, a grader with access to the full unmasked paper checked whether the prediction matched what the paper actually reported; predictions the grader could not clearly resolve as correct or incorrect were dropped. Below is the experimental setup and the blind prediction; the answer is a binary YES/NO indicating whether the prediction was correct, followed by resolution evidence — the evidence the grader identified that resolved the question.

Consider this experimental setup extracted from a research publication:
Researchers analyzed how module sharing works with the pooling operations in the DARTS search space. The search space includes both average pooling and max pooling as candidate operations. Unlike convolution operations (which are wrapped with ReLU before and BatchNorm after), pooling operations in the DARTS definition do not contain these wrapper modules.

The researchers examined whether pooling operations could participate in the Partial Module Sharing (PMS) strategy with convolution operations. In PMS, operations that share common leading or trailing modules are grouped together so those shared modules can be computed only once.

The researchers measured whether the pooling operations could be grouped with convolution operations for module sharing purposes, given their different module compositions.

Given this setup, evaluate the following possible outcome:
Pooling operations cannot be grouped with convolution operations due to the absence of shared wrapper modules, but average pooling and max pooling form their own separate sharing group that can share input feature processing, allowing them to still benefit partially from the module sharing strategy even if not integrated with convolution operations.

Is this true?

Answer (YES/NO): NO